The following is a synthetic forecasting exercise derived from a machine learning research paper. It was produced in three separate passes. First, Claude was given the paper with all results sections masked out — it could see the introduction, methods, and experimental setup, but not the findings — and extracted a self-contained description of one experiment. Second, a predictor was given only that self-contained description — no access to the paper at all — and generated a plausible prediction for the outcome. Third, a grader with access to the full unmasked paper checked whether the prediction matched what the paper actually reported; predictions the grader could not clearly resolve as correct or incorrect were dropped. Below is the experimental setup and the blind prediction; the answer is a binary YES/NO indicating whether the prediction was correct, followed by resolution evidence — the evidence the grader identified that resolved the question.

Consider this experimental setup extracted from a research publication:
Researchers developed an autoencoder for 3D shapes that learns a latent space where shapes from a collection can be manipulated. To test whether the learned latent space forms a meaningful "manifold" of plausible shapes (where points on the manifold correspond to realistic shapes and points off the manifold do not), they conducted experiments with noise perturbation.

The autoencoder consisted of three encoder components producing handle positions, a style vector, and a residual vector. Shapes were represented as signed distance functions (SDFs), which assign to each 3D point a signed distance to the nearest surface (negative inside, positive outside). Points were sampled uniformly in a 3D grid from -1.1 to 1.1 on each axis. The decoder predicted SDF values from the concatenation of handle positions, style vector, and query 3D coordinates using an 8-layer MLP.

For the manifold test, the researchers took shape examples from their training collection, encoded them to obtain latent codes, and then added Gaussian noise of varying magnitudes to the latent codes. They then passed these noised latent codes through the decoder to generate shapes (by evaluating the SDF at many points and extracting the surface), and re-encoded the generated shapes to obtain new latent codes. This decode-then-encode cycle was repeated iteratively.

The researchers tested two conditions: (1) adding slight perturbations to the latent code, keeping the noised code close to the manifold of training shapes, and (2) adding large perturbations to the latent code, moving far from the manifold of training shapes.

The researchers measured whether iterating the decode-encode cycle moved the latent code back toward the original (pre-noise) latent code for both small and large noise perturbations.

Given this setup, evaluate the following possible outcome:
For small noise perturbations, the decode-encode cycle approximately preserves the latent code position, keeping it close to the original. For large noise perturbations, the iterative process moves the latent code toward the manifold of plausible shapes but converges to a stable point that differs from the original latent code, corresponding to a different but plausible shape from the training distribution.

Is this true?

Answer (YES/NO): NO